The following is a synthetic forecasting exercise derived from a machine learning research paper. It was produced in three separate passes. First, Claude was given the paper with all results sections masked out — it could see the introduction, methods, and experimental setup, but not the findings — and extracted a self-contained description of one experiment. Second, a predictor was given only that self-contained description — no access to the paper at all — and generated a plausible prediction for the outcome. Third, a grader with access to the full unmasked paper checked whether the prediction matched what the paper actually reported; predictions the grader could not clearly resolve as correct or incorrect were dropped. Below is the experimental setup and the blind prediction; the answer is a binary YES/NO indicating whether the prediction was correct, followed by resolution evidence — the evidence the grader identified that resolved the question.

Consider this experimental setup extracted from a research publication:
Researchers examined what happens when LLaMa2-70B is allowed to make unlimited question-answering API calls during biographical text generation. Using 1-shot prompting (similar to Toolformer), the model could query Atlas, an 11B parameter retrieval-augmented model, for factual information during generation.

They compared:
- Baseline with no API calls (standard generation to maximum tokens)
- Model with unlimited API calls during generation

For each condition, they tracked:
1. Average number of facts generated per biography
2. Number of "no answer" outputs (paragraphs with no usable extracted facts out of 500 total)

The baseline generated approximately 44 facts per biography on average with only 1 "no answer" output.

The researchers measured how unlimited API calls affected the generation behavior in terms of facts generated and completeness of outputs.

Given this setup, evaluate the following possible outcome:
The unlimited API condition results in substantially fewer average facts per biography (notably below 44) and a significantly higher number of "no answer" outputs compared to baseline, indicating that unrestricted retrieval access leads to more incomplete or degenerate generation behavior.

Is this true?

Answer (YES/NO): YES